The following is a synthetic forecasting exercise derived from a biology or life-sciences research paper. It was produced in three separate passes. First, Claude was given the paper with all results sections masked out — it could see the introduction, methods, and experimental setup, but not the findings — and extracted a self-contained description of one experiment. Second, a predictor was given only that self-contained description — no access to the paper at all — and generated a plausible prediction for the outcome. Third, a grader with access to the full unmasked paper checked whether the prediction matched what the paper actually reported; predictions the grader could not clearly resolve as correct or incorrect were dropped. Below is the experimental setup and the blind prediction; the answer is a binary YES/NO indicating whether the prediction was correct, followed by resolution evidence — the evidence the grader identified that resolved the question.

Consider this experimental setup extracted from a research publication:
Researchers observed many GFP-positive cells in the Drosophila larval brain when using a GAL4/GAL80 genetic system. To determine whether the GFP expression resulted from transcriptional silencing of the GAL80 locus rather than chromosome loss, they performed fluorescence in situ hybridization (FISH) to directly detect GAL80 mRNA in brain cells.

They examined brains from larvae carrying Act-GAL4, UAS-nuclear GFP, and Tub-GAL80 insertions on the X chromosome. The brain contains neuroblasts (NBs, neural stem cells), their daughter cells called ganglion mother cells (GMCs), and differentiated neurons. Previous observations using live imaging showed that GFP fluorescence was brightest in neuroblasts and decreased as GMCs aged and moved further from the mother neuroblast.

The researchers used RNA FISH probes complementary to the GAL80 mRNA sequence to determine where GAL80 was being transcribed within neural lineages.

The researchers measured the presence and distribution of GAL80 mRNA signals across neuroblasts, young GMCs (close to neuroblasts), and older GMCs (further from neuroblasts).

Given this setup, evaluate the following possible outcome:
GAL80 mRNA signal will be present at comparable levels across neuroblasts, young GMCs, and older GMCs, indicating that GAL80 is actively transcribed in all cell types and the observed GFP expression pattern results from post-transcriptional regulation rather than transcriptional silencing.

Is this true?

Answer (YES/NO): NO